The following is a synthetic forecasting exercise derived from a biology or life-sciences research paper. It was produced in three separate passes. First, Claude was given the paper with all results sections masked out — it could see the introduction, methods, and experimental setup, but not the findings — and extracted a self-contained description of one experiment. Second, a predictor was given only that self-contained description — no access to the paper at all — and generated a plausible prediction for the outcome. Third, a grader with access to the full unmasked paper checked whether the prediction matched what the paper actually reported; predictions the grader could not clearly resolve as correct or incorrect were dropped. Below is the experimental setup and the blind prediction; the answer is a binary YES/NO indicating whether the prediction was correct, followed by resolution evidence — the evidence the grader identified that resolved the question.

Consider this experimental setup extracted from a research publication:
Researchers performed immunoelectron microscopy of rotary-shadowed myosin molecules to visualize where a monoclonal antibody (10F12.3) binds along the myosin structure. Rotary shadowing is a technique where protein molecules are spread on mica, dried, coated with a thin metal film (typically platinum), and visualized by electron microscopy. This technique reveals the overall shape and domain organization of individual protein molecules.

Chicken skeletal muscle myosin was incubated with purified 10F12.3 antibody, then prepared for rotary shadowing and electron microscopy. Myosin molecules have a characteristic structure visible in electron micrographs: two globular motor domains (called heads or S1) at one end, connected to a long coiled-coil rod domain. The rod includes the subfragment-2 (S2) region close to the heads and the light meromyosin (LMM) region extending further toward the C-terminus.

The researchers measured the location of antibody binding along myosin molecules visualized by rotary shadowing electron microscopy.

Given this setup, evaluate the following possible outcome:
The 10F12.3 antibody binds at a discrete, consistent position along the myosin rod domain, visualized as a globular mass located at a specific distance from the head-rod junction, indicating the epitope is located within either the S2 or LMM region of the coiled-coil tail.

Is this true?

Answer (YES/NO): YES